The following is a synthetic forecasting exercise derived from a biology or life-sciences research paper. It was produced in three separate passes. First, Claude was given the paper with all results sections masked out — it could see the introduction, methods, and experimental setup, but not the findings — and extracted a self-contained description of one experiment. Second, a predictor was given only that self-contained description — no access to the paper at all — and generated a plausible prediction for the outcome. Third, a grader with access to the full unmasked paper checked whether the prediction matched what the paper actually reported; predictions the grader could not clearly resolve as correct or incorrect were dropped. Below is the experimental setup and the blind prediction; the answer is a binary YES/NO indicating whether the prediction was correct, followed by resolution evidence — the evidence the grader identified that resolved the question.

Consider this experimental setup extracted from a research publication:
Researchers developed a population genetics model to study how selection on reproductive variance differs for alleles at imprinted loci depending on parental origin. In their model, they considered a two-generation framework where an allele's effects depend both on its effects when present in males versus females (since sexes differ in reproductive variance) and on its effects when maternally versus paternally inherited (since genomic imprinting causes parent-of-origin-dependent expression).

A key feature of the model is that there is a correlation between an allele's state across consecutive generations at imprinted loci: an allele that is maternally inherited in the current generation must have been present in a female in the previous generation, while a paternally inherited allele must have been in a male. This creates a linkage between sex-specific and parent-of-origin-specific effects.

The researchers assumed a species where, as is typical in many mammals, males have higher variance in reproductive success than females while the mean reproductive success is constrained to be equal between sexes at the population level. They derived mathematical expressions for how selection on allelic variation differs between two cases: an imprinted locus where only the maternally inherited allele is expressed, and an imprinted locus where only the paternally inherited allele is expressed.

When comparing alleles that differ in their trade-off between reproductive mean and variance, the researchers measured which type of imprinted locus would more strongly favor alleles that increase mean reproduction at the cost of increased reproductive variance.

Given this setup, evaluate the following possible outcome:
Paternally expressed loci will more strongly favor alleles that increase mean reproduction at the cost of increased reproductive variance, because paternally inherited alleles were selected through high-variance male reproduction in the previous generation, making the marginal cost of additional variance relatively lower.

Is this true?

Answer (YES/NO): NO